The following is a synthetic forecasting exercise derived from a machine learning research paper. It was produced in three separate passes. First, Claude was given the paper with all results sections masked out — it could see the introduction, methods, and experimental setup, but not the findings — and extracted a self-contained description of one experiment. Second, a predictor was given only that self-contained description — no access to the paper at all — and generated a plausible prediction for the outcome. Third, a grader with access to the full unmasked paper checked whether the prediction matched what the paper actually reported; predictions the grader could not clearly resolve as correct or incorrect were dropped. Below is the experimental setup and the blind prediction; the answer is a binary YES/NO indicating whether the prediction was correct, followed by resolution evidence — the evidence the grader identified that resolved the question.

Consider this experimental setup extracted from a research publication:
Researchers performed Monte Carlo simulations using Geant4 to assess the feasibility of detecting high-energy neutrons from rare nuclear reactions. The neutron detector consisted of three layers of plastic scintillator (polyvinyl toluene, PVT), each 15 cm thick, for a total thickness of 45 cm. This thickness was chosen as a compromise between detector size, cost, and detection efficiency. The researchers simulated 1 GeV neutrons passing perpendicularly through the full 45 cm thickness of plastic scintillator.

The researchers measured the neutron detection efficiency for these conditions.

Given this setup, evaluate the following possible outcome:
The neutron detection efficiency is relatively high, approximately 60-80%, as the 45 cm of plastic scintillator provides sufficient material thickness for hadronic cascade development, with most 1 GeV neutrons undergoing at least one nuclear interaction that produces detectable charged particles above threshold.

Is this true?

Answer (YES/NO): NO